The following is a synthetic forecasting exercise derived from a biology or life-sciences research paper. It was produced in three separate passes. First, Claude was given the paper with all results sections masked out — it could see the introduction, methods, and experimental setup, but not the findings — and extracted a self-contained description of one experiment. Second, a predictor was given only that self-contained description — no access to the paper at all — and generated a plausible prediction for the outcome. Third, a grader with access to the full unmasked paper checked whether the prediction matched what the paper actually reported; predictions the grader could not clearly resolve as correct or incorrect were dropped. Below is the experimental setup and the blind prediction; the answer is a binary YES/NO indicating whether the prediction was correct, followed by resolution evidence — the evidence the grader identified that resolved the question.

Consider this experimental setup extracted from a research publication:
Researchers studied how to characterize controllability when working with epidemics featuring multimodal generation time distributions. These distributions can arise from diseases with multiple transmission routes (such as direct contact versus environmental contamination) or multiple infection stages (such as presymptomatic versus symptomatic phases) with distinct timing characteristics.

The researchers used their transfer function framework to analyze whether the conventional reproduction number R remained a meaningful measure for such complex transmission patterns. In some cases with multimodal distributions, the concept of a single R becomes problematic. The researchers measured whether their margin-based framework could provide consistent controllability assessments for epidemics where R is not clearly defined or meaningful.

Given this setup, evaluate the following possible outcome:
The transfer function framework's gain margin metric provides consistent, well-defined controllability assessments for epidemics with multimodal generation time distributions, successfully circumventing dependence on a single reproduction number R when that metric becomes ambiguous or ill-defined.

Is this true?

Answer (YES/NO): YES